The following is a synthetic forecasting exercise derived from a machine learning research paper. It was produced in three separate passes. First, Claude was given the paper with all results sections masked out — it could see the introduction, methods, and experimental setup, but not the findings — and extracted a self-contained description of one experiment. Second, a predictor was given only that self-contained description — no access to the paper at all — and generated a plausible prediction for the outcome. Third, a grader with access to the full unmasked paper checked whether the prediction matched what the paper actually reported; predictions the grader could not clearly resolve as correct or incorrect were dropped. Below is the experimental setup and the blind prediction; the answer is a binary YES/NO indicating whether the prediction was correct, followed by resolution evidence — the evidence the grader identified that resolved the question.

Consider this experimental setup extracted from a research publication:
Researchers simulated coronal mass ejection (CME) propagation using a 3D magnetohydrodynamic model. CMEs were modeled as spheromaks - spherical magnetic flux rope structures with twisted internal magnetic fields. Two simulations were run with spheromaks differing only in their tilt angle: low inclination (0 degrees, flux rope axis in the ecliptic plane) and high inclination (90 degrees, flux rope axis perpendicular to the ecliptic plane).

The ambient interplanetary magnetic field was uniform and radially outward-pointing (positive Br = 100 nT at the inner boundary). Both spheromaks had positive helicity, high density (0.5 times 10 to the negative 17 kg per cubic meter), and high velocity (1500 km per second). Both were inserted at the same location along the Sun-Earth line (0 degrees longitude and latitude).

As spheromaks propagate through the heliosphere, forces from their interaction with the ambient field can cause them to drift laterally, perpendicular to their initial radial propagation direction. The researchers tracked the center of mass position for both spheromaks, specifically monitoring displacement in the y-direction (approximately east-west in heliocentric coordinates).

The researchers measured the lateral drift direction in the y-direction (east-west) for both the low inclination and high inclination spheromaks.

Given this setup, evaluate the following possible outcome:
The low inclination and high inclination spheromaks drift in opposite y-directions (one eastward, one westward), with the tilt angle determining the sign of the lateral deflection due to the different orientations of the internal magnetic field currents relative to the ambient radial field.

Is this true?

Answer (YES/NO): YES